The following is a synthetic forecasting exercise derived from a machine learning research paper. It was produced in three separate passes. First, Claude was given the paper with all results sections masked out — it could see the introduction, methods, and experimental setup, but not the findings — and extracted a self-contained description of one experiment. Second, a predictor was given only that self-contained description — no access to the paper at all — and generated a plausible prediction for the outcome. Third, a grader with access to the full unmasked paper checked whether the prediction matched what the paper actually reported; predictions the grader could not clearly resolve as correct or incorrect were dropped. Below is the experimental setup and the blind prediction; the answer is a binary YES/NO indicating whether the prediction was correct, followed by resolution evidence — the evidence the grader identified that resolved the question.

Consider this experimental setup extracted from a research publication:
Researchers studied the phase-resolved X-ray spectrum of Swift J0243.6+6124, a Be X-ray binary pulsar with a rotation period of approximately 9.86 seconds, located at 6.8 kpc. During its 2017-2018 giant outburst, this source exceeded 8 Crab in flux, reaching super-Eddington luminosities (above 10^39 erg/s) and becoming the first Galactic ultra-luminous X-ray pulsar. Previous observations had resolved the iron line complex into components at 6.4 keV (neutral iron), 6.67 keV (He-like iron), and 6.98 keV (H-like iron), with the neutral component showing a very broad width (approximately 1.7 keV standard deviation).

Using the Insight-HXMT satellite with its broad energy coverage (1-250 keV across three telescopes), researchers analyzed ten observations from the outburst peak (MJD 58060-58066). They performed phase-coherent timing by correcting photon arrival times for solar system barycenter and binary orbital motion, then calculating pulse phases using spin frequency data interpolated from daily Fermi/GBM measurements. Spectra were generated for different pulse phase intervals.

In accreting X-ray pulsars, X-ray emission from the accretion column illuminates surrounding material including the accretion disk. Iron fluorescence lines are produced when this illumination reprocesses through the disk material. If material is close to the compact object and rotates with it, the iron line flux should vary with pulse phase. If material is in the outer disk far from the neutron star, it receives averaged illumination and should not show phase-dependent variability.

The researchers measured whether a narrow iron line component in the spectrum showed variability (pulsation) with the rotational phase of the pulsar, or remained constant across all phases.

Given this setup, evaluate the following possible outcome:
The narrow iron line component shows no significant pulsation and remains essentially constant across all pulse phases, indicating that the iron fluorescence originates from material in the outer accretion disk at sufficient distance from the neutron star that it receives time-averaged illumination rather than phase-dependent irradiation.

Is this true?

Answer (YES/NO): YES